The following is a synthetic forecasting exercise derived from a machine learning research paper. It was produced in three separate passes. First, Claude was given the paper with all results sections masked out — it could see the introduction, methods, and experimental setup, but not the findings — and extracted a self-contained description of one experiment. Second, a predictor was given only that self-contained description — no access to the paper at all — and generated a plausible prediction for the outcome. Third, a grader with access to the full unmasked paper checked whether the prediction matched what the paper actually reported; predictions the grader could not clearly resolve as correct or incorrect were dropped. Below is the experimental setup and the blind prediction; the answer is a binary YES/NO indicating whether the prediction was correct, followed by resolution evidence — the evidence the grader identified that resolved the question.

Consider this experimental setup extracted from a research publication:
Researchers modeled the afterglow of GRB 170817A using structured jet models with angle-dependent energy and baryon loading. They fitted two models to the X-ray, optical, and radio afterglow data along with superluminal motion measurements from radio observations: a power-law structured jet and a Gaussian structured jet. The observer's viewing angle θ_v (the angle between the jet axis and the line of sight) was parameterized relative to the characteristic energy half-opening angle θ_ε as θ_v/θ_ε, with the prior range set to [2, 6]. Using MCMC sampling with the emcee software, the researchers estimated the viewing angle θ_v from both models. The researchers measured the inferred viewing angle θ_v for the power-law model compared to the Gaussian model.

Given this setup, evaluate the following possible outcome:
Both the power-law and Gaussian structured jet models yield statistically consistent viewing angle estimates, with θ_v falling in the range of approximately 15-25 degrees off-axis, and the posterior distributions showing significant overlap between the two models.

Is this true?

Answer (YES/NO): NO